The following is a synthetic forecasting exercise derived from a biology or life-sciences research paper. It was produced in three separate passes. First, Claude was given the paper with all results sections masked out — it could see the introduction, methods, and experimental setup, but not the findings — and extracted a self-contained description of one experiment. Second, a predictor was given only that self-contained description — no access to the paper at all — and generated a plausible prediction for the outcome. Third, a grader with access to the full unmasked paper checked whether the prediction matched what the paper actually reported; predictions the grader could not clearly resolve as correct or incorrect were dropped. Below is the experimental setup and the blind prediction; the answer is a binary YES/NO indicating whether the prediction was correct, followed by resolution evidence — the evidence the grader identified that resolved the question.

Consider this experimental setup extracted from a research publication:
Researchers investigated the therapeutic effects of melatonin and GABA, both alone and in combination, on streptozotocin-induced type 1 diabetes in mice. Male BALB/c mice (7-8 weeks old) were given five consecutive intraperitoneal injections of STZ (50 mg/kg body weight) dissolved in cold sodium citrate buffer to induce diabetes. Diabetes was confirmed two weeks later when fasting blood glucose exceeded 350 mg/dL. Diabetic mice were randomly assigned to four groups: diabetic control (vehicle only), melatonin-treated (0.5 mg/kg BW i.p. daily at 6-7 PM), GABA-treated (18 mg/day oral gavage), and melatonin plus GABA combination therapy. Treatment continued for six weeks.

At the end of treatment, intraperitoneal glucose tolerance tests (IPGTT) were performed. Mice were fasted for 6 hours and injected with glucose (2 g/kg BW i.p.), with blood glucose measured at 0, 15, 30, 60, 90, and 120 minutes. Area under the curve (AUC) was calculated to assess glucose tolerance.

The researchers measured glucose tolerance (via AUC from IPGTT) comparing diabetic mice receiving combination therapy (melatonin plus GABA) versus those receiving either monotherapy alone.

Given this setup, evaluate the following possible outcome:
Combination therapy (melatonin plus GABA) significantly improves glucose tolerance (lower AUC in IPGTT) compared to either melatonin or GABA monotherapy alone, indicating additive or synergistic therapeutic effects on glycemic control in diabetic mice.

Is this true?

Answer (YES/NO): NO